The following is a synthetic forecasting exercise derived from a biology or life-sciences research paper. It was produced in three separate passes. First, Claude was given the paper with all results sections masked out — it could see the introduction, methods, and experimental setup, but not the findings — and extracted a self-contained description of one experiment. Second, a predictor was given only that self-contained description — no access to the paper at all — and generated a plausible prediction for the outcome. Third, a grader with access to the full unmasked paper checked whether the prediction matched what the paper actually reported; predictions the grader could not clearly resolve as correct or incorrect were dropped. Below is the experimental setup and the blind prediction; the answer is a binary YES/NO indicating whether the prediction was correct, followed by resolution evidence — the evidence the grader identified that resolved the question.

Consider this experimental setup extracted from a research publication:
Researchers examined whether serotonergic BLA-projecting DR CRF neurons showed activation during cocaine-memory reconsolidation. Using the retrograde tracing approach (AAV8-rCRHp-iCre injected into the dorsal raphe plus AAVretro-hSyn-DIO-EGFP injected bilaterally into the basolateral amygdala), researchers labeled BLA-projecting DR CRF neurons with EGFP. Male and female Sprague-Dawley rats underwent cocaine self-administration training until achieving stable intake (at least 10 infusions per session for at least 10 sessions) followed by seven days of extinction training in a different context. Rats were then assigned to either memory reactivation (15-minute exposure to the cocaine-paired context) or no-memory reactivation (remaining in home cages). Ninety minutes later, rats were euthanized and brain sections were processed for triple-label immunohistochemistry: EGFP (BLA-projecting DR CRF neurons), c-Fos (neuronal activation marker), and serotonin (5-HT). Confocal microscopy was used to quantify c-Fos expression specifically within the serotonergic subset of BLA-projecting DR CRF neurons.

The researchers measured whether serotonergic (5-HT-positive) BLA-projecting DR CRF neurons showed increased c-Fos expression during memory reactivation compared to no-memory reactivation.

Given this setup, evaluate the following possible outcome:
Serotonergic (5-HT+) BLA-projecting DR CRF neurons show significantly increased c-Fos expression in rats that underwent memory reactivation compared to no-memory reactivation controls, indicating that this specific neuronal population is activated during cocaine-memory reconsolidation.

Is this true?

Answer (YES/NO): NO